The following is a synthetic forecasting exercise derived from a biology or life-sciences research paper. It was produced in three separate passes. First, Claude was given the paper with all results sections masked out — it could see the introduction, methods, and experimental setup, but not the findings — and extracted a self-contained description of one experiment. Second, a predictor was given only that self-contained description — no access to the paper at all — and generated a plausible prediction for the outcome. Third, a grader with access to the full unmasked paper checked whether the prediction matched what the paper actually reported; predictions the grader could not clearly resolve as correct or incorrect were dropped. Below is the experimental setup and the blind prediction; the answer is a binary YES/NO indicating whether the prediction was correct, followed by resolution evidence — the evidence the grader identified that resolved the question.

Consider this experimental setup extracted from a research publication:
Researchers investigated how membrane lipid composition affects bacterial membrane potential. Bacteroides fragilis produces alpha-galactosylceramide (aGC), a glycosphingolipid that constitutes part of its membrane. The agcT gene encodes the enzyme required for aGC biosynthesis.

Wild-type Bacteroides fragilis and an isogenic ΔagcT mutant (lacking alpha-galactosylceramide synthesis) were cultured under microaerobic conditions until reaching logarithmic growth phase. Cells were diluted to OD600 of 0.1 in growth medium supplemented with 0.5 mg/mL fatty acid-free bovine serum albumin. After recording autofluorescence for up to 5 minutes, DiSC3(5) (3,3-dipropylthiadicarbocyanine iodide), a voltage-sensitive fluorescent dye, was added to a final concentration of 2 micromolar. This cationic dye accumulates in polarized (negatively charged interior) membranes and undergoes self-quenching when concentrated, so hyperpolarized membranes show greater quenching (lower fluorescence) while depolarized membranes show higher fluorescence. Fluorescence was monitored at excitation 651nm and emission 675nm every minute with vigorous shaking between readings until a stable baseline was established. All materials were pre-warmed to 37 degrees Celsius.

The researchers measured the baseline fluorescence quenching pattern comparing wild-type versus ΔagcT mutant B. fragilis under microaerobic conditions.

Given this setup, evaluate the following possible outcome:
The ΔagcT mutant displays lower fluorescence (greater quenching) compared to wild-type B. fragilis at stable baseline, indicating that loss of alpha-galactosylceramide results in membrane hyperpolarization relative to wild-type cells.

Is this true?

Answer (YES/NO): NO